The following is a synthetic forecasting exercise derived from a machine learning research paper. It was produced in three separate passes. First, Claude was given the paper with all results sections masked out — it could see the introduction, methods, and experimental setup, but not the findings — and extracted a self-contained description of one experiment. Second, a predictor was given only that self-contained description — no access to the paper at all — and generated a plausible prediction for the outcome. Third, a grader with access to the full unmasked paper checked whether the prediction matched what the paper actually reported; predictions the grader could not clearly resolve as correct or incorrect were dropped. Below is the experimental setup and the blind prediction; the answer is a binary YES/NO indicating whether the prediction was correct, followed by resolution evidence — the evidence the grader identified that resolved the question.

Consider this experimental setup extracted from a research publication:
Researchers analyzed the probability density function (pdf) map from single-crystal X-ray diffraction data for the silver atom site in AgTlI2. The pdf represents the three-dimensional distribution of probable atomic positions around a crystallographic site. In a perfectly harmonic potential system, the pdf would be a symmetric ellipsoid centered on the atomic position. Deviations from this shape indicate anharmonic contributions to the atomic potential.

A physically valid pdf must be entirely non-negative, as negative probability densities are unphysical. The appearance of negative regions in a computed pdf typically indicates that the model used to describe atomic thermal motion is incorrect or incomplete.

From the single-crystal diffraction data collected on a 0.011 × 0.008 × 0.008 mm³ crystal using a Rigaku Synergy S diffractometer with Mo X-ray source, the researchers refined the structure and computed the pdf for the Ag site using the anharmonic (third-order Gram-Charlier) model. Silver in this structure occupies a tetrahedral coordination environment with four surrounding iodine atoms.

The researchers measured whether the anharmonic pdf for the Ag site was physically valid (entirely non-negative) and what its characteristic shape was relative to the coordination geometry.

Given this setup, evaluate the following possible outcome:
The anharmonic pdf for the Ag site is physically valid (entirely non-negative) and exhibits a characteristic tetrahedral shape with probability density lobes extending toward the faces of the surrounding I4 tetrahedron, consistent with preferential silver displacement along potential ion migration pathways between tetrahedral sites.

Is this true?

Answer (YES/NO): YES